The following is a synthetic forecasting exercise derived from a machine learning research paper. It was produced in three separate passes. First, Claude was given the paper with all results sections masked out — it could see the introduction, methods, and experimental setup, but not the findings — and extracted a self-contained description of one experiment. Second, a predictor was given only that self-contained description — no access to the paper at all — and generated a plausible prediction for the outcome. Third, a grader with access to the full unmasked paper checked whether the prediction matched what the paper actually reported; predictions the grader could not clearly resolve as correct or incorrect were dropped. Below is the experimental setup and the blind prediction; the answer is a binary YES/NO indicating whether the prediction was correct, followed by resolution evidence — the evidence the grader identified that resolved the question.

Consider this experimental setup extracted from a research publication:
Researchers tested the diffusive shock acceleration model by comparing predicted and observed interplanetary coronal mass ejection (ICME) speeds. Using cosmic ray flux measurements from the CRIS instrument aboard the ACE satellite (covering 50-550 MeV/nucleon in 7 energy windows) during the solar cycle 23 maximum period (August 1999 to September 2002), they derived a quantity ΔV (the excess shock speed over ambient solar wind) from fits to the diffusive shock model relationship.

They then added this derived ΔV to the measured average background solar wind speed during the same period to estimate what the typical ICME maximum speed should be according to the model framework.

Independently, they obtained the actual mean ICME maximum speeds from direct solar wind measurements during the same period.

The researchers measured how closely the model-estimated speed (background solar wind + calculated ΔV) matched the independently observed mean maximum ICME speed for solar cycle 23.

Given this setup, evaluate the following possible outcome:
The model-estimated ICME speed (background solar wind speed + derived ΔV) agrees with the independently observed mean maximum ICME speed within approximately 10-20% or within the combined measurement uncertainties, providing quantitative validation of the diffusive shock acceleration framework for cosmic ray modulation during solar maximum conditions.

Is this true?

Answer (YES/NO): YES